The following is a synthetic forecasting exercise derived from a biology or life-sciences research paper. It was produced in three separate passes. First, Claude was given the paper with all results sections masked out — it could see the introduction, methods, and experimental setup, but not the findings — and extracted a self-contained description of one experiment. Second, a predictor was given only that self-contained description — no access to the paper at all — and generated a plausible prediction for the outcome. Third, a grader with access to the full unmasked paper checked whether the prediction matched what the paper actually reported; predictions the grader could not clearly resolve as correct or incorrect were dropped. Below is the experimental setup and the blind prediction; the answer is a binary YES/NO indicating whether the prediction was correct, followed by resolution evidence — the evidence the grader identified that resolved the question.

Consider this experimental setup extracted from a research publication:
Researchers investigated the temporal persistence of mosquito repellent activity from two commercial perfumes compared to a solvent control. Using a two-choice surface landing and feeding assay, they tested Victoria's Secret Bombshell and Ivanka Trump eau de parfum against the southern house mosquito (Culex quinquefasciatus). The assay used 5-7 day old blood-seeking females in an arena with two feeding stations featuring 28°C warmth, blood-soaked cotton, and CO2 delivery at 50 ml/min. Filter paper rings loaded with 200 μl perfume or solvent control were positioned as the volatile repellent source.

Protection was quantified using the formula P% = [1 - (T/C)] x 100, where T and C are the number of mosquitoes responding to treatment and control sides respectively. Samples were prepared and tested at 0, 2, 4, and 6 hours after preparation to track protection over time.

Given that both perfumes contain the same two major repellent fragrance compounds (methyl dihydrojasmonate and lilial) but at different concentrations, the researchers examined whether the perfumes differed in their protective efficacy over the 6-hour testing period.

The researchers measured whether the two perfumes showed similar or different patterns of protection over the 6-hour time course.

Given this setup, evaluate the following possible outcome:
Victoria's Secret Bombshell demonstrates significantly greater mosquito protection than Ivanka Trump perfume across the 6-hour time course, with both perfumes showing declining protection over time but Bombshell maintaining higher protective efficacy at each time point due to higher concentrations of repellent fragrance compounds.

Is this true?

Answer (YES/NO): NO